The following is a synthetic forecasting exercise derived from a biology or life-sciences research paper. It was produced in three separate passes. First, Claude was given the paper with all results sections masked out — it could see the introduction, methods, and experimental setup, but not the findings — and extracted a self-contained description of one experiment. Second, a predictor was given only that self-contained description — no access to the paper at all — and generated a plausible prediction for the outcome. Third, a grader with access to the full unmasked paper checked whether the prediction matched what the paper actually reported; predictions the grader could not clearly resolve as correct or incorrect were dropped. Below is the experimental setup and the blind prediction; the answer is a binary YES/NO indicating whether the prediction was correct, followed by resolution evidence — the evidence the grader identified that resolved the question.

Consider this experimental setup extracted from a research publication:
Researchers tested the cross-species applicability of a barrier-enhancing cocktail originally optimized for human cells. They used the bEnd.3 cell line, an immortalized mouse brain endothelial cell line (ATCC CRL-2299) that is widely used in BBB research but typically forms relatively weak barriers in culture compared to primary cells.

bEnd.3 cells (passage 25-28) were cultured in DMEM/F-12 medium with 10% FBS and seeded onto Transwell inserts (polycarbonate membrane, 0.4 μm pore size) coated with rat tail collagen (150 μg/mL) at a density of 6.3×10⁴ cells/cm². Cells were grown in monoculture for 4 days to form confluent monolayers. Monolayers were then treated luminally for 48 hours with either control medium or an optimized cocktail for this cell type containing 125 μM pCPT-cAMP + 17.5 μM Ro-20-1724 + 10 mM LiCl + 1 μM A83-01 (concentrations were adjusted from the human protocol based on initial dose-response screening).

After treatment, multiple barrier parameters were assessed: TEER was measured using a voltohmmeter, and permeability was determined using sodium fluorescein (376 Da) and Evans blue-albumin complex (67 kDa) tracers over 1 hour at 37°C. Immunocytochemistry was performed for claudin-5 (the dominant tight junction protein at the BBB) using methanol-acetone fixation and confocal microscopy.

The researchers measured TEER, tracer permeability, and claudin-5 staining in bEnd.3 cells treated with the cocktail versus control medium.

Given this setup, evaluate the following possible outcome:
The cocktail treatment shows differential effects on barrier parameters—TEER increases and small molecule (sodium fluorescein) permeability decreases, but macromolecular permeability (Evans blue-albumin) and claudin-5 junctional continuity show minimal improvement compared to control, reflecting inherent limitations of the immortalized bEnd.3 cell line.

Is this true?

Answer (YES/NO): NO